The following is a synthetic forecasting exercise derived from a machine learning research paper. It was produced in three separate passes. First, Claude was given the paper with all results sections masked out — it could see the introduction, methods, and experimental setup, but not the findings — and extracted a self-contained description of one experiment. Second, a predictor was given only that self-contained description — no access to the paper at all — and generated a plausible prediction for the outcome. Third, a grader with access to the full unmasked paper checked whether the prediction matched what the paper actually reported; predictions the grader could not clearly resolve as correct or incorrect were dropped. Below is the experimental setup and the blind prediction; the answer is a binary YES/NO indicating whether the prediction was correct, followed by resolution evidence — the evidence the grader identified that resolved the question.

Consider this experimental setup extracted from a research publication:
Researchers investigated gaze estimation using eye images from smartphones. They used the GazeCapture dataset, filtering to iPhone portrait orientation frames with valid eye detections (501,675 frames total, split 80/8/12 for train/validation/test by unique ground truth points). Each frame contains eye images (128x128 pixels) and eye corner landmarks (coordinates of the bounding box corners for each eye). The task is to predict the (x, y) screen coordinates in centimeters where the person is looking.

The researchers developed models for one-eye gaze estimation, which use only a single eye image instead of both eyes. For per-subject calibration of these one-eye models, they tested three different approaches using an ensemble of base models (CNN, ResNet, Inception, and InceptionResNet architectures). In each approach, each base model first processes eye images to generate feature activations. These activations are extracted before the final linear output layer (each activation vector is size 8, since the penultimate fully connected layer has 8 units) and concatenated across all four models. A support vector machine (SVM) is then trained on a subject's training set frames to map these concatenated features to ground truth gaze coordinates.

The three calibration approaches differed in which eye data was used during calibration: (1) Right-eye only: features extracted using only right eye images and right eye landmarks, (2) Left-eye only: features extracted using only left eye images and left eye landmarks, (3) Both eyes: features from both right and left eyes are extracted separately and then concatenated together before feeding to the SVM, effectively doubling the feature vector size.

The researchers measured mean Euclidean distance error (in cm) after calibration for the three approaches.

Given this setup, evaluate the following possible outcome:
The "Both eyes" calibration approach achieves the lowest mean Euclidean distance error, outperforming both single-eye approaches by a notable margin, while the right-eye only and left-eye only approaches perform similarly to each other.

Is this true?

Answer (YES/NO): NO